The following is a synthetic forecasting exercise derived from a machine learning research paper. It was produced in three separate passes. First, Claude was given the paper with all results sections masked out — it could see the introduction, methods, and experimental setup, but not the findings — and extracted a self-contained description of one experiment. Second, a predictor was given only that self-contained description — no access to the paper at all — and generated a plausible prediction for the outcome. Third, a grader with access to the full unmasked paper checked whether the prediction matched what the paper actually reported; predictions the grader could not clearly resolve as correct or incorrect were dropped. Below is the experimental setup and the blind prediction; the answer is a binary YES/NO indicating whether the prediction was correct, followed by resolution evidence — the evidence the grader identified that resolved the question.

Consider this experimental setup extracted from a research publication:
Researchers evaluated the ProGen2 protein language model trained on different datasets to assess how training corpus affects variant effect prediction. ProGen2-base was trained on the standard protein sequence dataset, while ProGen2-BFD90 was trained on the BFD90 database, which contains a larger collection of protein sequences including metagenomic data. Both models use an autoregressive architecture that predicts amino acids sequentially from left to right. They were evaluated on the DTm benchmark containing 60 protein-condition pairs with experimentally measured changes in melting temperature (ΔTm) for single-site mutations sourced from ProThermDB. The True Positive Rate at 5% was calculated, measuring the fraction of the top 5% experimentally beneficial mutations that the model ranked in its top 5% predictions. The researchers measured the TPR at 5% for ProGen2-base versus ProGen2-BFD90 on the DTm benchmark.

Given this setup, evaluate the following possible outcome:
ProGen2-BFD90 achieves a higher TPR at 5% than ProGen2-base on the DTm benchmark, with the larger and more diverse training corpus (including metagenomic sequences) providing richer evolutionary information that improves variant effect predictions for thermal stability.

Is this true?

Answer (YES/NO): NO